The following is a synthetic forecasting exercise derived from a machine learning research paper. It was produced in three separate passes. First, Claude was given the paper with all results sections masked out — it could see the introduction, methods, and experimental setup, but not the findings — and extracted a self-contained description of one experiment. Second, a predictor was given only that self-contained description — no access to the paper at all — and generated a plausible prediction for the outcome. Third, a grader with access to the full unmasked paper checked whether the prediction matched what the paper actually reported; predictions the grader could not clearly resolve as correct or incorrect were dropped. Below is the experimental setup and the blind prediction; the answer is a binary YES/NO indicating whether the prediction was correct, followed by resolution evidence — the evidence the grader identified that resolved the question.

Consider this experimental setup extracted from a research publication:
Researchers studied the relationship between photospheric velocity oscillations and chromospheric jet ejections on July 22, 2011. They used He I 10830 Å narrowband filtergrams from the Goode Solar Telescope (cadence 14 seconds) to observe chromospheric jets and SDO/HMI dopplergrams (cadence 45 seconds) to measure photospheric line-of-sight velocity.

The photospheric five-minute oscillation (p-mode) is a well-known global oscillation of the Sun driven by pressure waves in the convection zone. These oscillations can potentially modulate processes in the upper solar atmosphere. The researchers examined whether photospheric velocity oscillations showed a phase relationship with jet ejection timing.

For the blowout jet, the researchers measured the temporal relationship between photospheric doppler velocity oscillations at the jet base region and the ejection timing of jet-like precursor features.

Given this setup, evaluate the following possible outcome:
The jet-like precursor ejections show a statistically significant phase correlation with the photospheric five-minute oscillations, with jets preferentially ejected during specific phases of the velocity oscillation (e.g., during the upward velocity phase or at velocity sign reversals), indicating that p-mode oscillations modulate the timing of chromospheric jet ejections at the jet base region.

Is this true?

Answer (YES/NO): YES